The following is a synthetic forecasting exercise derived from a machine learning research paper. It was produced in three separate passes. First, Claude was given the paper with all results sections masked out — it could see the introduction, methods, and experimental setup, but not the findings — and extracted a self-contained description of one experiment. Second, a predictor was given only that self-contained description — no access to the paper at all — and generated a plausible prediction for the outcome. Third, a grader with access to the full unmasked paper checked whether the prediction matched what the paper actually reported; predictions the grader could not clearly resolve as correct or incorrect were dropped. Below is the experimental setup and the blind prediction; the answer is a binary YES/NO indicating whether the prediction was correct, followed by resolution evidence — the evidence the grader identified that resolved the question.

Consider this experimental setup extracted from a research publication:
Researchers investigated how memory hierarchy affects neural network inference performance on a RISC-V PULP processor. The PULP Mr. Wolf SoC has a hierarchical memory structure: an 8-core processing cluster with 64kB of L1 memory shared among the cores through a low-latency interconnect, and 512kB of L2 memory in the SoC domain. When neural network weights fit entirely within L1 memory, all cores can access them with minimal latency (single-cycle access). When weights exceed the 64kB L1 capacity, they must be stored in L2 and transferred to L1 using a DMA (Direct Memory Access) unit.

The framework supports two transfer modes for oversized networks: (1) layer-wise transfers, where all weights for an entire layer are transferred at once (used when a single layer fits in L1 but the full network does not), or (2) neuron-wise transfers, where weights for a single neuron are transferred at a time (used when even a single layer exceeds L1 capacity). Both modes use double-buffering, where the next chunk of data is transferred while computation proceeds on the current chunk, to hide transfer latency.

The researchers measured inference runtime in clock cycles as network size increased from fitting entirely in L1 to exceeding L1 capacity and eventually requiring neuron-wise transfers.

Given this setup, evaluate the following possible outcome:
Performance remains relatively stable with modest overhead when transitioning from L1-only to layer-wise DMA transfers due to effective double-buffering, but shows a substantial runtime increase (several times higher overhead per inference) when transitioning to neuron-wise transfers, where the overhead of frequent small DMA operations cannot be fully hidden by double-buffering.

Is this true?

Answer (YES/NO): NO